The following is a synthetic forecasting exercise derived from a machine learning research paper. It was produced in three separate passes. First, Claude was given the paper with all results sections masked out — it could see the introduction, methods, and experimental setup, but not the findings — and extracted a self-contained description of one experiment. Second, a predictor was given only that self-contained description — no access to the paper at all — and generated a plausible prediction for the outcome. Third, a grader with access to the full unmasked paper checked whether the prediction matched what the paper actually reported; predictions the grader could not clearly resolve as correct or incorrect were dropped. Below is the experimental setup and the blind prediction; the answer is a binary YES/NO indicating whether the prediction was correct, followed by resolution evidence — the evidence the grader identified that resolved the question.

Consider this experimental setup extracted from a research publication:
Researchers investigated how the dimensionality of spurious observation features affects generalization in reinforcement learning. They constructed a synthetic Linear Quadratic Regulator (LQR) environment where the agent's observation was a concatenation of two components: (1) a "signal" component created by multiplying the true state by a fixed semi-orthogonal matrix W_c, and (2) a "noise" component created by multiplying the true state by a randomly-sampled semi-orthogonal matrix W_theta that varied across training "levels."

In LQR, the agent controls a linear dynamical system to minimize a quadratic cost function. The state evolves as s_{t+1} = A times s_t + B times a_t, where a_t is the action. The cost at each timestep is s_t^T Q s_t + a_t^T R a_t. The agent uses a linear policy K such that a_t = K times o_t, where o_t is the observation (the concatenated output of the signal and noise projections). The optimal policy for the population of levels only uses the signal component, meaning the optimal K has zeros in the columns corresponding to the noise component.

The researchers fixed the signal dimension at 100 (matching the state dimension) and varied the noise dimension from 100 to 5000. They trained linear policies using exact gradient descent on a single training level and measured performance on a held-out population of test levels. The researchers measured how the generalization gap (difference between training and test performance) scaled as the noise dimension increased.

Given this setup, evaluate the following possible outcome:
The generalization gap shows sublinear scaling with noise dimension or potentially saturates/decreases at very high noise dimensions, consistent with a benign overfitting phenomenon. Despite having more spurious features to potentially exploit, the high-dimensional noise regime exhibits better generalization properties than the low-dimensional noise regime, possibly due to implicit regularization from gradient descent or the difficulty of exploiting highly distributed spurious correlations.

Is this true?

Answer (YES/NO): NO